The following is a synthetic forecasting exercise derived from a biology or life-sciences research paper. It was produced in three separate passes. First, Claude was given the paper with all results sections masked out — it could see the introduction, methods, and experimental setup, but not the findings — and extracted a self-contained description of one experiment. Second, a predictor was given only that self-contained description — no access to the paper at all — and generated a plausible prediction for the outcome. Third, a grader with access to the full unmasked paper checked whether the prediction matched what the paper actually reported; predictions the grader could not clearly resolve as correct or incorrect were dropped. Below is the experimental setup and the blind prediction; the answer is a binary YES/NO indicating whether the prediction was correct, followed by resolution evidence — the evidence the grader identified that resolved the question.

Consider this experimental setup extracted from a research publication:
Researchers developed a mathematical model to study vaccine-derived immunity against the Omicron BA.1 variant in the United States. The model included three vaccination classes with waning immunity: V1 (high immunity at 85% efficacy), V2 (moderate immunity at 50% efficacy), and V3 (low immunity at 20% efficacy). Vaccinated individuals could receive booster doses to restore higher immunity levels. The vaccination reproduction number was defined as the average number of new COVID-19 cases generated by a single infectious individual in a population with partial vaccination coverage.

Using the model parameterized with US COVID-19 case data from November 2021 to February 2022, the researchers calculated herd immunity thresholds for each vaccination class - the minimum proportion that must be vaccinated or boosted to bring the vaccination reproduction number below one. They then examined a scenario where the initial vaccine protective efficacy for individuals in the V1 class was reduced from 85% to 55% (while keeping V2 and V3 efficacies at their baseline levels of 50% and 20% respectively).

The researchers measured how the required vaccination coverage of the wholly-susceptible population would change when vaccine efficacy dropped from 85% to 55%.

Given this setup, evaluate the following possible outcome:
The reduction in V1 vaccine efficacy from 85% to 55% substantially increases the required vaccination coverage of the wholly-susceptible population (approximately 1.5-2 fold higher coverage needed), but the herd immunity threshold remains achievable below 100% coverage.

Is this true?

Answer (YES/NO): YES